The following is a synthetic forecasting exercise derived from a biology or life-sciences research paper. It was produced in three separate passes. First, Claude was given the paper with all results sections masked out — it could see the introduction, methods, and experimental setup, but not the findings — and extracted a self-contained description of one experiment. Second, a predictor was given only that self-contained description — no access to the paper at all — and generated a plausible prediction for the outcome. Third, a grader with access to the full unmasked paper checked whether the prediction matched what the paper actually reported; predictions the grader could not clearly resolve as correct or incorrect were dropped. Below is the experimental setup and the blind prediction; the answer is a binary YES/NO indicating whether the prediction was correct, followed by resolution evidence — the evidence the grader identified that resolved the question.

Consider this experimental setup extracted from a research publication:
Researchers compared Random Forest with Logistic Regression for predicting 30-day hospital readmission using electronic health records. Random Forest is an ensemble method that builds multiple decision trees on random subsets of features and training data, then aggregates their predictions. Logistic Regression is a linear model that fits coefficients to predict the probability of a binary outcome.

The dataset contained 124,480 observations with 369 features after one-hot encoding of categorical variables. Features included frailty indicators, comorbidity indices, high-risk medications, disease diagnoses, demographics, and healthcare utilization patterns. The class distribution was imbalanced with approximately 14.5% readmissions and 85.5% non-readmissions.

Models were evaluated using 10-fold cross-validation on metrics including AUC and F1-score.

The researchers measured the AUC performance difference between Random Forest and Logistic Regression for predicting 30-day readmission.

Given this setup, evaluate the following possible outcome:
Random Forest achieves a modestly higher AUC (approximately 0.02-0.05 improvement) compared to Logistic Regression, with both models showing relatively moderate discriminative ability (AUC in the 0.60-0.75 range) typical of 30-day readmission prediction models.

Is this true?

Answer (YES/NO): NO